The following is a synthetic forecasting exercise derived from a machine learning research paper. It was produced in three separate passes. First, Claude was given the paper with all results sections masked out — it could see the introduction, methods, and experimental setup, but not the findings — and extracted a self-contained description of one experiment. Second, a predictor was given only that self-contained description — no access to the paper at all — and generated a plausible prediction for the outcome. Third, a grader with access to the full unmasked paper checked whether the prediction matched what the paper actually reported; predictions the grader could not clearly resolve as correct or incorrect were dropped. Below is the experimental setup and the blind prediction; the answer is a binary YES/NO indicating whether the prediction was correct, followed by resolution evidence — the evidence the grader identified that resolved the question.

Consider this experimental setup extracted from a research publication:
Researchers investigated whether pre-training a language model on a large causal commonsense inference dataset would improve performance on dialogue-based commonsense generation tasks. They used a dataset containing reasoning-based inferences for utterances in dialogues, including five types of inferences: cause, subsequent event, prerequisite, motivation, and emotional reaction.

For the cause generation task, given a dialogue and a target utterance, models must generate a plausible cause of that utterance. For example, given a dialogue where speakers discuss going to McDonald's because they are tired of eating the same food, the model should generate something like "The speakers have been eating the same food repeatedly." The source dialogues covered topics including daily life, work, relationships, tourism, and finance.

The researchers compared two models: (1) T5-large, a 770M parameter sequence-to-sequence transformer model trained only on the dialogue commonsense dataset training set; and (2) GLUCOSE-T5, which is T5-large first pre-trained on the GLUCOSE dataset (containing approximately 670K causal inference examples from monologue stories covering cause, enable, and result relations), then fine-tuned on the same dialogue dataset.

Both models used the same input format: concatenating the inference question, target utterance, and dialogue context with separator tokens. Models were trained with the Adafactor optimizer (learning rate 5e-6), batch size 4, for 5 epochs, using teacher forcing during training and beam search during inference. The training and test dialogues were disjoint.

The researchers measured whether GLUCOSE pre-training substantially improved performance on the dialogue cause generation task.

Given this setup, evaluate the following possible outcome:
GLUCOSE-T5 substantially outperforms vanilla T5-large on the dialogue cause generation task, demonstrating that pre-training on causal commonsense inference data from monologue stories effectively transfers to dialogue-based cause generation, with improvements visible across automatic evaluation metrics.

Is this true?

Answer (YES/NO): NO